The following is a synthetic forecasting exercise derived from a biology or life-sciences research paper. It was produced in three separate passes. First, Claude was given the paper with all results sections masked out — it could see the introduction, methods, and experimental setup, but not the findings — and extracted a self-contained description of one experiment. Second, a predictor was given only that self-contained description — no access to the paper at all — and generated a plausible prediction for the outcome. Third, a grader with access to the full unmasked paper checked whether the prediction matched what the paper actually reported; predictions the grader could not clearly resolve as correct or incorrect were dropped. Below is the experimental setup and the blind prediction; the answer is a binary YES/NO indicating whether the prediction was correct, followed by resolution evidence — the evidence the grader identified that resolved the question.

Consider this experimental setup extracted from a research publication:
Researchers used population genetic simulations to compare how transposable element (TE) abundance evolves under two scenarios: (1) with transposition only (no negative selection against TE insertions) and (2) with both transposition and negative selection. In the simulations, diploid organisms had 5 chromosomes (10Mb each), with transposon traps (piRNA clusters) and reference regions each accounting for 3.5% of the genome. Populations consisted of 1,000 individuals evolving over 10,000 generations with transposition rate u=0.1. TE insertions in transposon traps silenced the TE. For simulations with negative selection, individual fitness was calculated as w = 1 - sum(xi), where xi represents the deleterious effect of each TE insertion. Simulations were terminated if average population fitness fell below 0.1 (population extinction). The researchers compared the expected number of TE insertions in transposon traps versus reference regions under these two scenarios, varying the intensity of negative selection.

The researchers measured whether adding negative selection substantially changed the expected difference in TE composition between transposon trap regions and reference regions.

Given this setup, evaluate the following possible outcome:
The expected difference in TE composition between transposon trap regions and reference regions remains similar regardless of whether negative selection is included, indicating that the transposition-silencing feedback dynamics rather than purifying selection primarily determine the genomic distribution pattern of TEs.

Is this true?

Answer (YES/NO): NO